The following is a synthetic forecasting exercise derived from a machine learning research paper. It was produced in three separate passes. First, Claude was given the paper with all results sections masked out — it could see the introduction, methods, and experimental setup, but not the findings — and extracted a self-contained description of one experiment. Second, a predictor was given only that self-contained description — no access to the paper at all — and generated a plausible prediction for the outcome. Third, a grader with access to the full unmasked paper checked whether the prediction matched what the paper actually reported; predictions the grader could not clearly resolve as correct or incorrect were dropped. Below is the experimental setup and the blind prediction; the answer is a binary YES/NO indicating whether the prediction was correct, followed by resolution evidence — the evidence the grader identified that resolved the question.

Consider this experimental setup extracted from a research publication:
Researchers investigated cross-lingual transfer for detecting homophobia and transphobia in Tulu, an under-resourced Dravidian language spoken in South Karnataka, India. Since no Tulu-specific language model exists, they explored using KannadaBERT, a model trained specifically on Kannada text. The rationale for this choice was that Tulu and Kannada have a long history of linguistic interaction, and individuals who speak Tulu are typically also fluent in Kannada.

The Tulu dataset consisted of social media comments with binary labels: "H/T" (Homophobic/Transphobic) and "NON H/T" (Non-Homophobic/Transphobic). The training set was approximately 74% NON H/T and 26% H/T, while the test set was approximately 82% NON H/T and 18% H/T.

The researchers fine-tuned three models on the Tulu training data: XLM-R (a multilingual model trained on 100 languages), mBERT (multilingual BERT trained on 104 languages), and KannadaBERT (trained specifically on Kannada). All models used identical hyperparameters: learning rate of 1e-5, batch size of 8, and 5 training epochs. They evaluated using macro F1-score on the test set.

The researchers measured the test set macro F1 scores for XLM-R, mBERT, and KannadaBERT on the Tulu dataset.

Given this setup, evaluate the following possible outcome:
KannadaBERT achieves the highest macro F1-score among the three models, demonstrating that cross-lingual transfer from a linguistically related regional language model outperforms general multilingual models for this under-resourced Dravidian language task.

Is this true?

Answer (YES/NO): NO